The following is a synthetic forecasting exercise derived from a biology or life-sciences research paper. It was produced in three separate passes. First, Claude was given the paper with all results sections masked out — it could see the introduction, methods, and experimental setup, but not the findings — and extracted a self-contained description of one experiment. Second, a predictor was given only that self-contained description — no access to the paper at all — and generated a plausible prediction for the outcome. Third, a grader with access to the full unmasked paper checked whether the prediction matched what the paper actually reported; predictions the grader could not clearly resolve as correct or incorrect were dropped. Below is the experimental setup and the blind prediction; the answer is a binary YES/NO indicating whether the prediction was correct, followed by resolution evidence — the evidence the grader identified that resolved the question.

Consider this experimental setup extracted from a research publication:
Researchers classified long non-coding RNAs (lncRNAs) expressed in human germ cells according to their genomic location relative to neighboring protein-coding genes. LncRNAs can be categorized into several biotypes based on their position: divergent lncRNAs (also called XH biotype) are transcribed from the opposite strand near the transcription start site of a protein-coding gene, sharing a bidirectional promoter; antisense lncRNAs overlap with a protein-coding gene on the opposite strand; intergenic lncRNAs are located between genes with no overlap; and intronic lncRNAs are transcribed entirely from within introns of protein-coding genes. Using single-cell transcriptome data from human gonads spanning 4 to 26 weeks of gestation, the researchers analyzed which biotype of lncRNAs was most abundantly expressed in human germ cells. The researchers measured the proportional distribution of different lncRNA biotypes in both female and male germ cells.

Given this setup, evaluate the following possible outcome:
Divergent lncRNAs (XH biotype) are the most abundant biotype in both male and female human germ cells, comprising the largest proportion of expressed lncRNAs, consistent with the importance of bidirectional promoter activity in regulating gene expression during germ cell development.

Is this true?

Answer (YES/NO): YES